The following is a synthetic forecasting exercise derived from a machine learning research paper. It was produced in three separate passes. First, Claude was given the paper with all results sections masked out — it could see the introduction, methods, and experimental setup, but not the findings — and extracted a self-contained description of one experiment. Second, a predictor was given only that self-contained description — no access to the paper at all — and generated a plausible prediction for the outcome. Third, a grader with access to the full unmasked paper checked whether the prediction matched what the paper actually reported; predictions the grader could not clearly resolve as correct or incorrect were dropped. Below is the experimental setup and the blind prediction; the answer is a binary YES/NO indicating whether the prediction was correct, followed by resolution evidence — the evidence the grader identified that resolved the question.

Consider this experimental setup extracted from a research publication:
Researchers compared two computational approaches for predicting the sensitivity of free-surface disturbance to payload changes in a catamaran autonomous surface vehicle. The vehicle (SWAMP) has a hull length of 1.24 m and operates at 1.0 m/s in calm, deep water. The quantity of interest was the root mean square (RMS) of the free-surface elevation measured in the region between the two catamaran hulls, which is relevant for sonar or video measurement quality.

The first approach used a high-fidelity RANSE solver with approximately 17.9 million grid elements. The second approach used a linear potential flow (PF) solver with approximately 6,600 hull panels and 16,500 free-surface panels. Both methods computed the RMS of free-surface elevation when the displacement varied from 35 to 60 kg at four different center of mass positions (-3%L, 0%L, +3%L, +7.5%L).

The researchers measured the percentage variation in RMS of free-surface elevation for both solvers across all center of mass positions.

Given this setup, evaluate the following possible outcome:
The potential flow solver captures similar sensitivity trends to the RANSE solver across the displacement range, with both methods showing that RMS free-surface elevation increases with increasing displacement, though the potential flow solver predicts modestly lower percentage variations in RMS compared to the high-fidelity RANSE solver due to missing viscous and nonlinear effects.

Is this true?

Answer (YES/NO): NO